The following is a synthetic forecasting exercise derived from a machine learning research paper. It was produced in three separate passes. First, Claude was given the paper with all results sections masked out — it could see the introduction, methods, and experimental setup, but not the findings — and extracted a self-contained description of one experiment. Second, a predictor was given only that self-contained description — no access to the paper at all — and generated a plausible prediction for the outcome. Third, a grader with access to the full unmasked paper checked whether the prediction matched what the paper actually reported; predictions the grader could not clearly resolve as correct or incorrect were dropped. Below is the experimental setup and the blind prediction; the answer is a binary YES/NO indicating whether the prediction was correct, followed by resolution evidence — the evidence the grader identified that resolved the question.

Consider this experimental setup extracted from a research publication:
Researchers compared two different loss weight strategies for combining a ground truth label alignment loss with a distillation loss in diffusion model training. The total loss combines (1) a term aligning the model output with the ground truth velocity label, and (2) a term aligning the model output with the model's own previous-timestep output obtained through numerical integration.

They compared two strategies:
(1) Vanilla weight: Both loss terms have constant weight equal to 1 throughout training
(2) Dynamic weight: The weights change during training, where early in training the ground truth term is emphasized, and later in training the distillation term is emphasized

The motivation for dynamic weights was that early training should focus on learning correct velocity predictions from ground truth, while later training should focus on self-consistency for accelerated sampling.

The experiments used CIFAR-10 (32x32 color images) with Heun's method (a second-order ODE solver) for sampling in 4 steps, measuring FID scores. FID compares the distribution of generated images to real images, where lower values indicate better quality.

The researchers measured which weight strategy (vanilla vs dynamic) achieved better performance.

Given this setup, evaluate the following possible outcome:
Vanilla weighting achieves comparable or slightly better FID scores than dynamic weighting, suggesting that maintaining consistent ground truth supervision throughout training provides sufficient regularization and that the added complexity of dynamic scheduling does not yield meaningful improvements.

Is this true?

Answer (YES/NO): NO